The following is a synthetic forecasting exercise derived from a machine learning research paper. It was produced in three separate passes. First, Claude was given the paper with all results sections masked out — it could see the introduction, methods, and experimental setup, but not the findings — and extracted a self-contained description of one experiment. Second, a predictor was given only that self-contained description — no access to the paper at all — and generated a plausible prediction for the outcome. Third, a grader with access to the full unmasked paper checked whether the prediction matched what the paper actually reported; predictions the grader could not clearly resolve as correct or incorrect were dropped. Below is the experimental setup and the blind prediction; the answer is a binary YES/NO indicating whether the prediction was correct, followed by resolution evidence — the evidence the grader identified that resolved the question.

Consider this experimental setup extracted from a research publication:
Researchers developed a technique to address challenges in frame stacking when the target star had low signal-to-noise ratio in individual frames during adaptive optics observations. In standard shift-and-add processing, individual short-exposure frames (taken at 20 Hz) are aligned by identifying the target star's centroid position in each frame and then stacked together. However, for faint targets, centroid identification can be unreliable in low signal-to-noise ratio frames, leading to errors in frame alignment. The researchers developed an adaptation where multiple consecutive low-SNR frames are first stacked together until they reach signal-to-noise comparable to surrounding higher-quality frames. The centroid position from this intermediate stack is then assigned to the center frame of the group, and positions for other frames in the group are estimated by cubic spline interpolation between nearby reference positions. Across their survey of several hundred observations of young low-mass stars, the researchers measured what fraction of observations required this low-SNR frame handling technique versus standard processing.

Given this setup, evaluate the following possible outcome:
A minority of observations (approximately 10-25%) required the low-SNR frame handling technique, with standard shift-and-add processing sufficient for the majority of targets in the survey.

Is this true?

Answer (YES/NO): YES